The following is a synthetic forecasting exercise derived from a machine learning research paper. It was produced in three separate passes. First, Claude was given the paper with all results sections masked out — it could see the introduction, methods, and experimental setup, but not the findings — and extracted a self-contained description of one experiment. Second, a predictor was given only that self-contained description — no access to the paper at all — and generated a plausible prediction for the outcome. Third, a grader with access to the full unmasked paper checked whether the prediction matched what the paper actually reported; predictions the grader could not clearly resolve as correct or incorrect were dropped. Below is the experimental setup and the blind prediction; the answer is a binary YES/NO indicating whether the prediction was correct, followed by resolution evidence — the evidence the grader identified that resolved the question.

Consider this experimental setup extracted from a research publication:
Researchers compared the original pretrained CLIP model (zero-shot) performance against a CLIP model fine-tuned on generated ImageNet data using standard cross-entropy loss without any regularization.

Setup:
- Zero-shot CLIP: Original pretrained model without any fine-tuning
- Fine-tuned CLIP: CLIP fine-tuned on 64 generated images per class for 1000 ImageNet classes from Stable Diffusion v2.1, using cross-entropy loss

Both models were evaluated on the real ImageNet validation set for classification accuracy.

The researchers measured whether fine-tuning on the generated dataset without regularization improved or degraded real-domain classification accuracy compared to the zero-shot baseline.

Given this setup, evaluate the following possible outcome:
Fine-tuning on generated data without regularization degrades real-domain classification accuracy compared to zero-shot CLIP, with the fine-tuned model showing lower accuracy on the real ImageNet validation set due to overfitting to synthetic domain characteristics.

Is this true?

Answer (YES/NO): YES